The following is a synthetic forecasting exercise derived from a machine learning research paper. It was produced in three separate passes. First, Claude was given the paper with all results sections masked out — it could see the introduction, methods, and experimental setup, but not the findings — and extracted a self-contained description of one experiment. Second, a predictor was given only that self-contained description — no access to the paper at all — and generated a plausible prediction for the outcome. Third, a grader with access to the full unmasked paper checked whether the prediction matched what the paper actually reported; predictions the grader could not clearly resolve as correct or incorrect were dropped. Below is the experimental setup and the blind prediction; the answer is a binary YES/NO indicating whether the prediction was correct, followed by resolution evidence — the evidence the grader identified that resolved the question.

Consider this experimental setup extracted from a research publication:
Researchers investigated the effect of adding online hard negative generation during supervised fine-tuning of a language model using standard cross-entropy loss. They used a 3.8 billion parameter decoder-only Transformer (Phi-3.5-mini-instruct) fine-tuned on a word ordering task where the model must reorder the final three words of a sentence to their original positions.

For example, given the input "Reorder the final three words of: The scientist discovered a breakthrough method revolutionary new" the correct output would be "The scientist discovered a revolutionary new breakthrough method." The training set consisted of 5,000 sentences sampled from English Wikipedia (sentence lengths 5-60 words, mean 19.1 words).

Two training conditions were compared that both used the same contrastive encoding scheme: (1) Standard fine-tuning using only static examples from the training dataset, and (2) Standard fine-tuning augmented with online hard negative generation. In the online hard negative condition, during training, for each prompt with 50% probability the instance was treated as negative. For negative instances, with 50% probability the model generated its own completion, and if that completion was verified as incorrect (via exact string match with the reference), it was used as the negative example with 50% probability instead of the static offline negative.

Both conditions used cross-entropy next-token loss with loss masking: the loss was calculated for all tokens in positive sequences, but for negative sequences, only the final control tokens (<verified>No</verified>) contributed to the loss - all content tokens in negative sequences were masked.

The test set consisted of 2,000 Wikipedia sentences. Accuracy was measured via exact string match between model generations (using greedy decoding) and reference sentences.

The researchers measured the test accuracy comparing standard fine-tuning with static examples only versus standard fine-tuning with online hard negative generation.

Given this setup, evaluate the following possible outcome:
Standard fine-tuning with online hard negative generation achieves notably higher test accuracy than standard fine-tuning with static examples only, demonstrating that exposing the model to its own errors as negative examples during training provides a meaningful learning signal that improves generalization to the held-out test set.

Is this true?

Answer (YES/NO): NO